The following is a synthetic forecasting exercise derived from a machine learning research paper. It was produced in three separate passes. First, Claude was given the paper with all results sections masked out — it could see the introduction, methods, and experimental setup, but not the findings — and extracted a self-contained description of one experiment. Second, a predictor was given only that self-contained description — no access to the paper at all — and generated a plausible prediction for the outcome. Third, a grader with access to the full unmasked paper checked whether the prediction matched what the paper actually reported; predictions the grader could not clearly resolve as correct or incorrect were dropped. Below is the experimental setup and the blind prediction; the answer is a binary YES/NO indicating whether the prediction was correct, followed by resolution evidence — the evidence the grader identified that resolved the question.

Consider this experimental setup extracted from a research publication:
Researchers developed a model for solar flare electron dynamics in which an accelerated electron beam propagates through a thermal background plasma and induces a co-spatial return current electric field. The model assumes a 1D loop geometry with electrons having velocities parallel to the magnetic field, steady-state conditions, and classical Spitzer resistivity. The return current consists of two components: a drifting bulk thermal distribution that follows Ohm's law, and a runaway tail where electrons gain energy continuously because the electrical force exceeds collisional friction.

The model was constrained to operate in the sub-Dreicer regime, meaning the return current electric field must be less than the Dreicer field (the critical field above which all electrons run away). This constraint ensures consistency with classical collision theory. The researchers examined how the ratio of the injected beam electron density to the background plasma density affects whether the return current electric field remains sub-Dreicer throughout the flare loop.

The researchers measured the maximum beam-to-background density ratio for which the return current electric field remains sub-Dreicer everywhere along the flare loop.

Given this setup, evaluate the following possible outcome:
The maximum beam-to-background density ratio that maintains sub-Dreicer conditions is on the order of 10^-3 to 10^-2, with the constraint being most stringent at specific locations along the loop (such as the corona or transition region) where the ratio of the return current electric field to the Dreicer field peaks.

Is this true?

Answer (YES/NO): NO